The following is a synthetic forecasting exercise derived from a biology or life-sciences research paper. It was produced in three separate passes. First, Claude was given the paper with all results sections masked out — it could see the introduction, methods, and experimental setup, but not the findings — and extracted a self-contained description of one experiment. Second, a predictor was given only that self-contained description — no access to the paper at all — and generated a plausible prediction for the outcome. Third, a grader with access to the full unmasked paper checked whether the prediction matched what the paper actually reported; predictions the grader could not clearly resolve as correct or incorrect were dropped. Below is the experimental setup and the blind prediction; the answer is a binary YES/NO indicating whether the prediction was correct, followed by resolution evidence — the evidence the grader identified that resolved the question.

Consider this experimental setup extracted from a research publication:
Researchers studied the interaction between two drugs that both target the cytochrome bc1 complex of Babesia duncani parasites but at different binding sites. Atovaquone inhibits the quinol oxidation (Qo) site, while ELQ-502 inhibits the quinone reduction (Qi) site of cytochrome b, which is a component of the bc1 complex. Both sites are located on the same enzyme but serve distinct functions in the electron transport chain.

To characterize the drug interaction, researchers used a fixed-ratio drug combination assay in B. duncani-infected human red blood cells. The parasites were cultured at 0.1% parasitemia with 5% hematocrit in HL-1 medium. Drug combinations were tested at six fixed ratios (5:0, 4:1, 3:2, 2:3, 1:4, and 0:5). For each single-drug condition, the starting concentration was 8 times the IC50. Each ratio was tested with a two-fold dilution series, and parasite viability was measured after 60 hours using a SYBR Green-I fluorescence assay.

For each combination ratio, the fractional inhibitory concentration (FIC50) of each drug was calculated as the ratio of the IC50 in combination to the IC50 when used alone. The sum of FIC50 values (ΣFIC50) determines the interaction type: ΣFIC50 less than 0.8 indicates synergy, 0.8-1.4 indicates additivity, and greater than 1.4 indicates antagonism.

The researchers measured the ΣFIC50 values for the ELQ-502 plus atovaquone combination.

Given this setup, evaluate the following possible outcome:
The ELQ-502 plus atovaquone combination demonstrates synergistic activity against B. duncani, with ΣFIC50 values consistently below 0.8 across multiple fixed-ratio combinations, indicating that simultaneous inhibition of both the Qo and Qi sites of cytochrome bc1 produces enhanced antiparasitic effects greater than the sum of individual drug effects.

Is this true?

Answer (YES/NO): YES